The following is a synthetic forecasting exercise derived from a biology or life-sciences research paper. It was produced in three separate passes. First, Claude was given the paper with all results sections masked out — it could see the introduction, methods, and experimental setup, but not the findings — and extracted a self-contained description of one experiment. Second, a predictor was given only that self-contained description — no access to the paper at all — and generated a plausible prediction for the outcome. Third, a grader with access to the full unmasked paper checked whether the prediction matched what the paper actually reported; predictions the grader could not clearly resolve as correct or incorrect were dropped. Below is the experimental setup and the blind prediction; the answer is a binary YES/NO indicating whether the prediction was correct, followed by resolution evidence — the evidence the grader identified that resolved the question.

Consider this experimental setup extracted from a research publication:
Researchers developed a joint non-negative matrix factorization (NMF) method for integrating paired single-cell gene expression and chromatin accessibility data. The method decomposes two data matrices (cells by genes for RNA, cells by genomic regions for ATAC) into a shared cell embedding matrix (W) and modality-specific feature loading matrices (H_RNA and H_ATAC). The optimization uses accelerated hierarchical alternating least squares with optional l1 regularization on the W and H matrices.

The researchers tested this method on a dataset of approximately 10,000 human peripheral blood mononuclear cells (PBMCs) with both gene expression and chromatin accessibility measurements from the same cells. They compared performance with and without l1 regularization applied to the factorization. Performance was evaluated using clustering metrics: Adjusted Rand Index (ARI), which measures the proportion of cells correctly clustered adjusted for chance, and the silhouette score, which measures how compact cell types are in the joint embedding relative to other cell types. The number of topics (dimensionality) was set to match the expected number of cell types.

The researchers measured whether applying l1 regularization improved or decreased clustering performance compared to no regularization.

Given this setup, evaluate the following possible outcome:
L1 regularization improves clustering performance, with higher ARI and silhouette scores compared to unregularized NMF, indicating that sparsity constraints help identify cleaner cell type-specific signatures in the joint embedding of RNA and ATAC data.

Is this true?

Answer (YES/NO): NO